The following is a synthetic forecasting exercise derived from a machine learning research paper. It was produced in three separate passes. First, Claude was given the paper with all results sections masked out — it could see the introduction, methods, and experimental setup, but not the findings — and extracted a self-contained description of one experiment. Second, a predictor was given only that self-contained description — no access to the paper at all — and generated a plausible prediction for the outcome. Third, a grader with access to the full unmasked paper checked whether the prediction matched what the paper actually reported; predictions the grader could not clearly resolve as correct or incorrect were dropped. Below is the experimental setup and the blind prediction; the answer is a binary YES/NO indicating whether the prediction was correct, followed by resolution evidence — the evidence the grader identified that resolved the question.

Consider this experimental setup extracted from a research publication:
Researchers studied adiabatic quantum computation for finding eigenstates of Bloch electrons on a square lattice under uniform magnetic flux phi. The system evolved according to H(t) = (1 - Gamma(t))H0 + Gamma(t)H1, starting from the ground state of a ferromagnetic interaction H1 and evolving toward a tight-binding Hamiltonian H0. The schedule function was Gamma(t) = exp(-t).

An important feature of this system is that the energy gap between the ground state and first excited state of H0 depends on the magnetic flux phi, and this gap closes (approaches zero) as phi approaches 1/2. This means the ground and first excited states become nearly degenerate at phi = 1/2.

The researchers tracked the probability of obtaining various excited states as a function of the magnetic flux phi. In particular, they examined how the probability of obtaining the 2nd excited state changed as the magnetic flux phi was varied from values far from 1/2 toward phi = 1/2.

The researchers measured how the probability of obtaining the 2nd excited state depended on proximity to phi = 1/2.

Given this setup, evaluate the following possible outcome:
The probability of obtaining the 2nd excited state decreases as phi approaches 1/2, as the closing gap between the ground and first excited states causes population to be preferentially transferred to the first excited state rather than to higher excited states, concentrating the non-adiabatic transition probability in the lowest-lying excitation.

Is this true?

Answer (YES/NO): NO